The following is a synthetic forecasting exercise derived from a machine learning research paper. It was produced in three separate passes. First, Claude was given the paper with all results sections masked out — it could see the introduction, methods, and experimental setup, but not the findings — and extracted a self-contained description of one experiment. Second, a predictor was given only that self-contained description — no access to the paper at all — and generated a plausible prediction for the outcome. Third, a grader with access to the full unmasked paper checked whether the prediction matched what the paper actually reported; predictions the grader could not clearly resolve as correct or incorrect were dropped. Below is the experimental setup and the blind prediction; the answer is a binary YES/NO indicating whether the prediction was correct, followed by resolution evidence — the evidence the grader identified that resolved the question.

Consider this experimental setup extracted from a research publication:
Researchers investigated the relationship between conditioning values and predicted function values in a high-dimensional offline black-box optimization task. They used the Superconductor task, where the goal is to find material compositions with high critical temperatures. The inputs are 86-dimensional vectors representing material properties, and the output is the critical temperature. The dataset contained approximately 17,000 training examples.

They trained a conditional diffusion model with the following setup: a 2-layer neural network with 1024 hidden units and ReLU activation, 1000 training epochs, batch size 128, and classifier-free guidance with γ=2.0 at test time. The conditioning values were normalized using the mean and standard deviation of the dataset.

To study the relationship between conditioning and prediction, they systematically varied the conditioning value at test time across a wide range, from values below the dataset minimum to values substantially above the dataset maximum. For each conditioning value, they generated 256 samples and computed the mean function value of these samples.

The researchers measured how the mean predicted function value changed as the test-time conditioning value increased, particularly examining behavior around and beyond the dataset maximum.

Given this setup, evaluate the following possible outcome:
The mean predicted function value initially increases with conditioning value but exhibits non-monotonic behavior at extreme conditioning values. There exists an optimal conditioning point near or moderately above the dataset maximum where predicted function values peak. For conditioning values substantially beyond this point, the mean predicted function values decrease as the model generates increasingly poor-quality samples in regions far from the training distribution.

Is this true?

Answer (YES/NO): YES